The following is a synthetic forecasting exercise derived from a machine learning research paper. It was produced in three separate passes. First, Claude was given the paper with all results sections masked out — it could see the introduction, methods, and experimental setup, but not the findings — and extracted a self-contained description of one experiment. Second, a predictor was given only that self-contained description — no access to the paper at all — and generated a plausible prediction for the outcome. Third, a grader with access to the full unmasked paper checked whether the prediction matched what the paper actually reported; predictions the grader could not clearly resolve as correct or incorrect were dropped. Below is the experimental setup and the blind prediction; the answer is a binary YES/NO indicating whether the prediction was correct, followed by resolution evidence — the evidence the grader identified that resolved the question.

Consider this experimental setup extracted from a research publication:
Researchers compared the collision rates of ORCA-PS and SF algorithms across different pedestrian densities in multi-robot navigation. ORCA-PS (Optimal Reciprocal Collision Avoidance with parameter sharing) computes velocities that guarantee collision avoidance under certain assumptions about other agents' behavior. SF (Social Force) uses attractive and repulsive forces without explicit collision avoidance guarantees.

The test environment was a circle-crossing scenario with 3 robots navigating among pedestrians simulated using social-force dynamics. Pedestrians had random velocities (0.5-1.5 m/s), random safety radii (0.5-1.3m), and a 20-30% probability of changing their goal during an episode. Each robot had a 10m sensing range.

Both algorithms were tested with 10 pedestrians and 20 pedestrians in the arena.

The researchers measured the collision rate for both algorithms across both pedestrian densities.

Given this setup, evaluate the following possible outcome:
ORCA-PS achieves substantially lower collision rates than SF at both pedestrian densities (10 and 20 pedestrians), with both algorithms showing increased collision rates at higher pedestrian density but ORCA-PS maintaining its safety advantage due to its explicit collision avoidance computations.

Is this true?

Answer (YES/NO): YES